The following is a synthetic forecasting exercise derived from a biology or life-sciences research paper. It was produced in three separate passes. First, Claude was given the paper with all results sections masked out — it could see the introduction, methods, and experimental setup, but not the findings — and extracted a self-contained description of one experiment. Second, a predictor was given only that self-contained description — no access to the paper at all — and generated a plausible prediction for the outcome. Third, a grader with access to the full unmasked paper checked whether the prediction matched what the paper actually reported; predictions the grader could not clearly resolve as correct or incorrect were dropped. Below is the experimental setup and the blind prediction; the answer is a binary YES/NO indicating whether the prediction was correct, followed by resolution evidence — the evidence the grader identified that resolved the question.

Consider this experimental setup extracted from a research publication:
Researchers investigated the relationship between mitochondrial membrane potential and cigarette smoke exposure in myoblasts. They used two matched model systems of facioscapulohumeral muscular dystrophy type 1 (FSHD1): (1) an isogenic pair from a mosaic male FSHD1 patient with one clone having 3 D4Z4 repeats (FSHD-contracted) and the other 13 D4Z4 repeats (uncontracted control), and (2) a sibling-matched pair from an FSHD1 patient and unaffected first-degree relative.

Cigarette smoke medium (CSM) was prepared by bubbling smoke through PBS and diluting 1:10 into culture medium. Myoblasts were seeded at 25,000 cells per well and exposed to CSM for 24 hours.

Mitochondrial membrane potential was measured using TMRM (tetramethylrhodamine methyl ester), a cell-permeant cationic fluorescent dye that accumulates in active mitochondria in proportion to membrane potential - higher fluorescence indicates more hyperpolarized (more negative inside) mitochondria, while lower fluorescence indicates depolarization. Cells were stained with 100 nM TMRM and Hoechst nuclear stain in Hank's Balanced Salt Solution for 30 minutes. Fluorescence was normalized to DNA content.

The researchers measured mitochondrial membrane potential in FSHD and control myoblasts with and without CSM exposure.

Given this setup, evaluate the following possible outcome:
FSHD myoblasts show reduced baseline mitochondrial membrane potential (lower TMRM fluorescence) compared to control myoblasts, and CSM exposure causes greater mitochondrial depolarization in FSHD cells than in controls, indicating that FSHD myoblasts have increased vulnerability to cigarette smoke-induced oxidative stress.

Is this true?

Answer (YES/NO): NO